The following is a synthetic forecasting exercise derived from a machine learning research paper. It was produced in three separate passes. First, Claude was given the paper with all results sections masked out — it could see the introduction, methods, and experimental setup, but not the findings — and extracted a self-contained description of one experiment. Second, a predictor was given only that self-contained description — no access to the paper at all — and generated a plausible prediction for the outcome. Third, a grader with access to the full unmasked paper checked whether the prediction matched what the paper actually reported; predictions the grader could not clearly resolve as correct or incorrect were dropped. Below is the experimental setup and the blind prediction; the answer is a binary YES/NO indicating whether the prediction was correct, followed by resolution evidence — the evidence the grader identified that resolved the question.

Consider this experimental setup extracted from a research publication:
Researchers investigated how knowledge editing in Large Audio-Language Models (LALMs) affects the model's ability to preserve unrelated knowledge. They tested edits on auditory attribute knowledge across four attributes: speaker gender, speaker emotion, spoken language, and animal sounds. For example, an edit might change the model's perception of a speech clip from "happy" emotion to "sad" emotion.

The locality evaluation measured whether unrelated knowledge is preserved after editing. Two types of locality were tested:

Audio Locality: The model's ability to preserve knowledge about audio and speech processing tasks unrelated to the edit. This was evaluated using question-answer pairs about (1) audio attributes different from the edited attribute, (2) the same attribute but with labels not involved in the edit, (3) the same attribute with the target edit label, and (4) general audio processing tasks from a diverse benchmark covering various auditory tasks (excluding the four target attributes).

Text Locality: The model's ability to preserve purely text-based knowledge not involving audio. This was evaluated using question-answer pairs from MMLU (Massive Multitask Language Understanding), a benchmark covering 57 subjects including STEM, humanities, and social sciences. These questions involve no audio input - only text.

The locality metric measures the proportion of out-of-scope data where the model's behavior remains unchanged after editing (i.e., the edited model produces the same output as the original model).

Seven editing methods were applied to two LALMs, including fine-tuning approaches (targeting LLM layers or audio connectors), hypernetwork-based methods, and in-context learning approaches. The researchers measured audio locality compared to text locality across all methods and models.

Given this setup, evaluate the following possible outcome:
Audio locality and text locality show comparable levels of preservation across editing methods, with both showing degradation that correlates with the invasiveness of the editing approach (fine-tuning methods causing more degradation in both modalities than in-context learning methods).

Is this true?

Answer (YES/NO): NO